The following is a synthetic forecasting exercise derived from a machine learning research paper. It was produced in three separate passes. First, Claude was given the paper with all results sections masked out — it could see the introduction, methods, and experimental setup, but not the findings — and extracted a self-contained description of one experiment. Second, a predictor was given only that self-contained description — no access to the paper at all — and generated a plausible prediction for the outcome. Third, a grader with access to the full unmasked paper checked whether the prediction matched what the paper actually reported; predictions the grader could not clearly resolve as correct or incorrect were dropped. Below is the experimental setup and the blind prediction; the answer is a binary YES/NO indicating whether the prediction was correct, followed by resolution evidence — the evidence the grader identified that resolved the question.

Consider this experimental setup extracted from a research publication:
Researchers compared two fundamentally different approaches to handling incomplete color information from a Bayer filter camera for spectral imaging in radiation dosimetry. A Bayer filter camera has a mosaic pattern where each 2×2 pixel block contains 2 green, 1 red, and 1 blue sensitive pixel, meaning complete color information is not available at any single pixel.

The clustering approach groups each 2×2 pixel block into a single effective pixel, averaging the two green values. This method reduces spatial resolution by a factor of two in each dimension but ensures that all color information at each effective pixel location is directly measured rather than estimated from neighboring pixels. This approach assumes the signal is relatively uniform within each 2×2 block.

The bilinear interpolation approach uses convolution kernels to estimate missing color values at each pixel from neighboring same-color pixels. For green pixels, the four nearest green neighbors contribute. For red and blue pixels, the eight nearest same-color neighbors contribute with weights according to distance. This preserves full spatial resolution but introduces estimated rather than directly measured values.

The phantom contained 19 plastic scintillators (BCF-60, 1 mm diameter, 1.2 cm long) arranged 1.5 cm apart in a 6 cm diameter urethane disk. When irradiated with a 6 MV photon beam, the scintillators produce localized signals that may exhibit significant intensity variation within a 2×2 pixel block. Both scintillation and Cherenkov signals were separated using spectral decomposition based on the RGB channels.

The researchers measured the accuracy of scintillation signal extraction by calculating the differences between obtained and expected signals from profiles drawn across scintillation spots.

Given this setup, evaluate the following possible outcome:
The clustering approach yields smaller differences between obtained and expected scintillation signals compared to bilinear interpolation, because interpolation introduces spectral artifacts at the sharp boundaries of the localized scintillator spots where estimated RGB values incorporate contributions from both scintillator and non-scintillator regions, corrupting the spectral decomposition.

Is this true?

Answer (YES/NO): NO